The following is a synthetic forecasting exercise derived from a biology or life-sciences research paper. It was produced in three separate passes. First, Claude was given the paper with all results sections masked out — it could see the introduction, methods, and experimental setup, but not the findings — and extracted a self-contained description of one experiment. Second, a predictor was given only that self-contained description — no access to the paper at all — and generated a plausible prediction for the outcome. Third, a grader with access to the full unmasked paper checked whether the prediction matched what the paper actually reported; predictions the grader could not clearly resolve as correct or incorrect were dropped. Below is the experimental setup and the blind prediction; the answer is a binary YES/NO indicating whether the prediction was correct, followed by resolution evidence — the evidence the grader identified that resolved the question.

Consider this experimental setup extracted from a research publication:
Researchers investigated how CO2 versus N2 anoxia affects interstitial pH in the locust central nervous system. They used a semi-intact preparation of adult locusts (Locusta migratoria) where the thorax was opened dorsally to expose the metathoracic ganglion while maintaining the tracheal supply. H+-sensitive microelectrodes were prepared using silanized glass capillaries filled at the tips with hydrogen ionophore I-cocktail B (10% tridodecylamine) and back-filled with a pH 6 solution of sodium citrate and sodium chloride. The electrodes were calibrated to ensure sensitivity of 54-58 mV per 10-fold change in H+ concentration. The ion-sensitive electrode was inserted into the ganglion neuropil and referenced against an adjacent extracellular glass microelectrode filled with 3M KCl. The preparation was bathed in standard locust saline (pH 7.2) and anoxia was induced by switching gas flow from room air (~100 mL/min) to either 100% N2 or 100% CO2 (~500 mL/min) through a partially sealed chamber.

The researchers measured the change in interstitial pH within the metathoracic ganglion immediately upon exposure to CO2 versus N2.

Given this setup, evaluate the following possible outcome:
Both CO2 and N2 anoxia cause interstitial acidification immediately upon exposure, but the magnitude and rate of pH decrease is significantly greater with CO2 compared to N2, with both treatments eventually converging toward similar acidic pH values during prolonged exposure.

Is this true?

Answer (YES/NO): NO